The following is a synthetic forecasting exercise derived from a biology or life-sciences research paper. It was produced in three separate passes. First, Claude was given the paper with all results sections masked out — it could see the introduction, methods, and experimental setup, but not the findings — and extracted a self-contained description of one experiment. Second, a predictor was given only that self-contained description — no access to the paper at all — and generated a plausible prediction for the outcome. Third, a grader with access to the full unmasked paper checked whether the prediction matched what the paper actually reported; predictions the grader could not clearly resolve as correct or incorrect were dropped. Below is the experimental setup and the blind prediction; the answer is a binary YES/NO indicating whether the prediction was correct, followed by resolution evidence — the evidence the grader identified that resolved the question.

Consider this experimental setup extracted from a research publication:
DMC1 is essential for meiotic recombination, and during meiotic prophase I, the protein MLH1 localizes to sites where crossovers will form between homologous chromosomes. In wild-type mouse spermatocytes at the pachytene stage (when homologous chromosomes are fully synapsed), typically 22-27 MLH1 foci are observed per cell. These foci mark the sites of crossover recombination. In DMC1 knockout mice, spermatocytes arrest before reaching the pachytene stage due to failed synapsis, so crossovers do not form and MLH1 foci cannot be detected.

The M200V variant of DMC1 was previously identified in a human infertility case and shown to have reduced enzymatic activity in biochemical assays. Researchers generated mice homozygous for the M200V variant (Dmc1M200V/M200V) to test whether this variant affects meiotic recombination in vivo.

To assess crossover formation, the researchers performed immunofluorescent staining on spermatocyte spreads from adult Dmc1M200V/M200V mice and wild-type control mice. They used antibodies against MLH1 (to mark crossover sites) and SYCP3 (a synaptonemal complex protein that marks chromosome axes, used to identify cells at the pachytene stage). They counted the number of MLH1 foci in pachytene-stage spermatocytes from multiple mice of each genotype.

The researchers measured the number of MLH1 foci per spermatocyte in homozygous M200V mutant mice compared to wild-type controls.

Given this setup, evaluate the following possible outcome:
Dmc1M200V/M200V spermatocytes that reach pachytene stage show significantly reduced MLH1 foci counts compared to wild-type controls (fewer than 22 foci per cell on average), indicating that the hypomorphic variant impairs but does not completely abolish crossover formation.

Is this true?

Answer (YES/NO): NO